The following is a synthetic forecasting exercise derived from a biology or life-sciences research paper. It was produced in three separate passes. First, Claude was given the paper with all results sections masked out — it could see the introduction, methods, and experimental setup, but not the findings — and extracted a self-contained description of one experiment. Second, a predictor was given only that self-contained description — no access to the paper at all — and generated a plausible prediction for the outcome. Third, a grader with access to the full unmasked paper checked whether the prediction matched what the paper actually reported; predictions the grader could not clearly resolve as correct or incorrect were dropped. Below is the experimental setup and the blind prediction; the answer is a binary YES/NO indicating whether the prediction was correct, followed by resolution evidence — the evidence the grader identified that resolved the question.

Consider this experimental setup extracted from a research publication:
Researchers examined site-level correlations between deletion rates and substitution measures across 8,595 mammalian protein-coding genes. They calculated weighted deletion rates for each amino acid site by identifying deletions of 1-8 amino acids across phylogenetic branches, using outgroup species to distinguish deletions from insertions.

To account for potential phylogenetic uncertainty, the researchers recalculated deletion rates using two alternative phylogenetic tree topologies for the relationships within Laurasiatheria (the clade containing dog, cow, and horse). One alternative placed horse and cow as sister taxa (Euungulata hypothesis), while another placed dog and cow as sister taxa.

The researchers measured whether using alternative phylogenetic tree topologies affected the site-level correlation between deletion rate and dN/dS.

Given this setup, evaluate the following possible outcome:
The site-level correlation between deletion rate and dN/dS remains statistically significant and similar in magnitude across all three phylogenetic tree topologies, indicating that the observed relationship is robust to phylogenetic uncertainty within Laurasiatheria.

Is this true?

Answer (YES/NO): YES